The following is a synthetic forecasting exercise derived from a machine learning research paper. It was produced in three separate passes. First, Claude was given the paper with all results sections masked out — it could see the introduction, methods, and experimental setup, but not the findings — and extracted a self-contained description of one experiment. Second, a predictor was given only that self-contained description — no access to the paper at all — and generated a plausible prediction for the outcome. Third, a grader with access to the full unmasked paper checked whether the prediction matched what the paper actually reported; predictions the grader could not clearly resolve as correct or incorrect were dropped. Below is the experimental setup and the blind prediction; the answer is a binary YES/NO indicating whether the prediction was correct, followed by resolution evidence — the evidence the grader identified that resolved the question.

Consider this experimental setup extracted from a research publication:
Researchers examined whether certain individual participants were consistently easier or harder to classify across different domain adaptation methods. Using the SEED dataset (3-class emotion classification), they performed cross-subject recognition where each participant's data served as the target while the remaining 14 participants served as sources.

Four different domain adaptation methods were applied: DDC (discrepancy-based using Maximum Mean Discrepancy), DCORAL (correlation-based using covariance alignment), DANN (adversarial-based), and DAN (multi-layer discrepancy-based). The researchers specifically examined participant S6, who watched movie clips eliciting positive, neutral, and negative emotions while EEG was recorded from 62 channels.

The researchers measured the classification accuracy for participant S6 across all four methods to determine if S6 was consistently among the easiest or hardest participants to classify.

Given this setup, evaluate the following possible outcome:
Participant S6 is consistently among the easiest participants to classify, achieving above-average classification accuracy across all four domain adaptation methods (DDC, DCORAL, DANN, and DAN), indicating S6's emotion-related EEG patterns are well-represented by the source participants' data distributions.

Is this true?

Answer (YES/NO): YES